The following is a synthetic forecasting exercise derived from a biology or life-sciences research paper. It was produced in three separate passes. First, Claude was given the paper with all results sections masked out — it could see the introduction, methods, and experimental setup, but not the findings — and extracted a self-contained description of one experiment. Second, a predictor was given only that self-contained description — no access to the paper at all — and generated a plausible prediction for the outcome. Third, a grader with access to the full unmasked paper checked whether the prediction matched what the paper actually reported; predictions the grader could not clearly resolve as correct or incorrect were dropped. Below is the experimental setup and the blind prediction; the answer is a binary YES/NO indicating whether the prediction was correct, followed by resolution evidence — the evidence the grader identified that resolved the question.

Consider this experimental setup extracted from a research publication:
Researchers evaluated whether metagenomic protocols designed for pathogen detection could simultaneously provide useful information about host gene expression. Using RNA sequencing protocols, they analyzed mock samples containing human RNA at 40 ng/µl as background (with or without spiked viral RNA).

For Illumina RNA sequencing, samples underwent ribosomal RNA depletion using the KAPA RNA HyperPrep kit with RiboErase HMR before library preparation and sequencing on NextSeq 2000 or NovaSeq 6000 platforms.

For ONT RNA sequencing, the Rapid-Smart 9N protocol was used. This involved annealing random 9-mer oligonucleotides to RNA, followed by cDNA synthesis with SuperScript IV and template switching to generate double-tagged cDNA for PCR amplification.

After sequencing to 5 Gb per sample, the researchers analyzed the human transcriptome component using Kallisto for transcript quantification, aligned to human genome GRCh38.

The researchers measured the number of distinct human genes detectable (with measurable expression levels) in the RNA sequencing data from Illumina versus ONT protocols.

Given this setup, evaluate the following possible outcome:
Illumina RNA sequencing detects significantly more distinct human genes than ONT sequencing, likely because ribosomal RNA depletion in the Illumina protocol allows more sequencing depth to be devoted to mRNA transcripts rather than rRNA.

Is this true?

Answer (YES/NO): YES